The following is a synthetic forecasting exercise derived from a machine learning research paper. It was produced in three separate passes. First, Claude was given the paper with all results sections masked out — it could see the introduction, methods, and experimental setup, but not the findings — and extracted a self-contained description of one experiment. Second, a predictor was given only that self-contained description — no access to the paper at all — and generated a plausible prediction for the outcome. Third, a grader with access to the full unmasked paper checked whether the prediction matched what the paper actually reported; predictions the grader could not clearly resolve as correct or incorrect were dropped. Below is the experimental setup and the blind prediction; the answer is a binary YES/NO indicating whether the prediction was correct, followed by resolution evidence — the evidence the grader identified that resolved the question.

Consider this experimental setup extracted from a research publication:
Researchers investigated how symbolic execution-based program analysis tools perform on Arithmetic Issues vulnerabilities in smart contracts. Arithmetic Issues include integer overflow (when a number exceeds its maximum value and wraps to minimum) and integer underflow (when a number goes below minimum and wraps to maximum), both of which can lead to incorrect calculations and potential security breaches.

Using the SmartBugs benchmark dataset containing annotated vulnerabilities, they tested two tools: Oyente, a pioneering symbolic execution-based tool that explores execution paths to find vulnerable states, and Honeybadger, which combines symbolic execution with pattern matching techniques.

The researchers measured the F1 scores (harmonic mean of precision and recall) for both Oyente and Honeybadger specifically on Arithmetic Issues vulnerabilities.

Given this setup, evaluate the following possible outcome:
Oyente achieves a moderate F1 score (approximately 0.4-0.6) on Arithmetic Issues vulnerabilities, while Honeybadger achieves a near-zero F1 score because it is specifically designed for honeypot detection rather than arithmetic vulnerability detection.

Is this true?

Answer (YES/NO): NO